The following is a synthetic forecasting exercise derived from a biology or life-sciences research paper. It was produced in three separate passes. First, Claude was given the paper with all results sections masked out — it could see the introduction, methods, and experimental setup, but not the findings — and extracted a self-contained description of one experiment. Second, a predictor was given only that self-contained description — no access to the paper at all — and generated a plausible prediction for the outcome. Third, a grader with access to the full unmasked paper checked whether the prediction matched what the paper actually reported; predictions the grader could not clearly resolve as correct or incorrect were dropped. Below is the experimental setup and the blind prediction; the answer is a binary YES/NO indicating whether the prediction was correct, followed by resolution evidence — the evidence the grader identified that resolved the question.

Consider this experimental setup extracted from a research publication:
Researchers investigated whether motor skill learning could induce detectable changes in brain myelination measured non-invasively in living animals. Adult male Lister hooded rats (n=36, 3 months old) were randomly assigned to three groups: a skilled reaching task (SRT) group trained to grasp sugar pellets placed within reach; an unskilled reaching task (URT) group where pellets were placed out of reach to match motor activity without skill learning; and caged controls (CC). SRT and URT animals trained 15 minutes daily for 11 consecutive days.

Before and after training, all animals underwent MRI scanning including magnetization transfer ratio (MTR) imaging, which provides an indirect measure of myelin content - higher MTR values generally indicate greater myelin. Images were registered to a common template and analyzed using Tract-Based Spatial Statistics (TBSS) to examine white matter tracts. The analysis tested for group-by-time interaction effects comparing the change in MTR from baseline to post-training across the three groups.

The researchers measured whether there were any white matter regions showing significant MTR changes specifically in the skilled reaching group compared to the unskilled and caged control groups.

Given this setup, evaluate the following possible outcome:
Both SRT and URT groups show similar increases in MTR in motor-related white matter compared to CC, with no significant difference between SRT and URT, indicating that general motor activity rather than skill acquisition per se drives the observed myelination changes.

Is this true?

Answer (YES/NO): NO